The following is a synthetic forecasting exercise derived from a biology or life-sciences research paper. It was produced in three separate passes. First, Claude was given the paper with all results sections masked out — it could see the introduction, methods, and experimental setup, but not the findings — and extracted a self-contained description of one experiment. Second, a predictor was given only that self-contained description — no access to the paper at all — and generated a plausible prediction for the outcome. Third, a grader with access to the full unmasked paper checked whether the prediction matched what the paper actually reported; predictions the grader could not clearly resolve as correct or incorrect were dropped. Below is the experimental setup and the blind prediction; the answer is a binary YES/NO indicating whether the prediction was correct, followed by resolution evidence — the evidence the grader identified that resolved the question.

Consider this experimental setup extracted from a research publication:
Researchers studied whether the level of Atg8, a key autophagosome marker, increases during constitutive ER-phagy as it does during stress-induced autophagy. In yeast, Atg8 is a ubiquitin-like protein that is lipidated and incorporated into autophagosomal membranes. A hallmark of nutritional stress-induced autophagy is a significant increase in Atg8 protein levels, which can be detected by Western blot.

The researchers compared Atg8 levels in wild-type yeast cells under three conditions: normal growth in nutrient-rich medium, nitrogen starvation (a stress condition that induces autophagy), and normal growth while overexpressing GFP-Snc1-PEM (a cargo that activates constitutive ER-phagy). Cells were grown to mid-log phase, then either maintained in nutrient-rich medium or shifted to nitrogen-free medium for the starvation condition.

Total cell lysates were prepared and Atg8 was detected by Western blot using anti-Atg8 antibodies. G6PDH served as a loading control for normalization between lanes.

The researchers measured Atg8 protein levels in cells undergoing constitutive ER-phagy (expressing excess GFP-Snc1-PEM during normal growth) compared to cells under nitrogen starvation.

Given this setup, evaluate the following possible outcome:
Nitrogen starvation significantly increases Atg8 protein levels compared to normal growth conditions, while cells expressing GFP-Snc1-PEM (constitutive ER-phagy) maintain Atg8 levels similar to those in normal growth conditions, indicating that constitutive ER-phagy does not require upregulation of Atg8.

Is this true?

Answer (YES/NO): YES